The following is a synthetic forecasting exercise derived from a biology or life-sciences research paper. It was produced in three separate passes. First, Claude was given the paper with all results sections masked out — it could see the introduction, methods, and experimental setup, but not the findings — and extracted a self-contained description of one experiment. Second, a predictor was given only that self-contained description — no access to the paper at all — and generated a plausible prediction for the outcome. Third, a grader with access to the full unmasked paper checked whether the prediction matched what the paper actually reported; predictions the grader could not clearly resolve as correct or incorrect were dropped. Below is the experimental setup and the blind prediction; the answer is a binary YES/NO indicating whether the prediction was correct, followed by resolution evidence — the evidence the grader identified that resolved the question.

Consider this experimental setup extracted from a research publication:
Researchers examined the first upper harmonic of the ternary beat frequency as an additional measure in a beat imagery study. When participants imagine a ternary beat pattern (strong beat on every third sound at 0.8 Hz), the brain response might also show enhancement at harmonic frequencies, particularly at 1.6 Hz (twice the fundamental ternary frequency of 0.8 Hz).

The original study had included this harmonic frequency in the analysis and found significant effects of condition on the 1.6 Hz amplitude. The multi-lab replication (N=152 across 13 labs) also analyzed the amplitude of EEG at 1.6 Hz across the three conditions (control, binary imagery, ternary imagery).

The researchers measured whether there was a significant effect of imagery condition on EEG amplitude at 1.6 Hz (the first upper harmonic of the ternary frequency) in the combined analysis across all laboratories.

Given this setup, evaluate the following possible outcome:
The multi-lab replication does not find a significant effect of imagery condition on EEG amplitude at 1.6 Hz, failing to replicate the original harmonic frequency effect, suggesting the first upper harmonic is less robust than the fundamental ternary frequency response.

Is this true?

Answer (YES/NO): NO